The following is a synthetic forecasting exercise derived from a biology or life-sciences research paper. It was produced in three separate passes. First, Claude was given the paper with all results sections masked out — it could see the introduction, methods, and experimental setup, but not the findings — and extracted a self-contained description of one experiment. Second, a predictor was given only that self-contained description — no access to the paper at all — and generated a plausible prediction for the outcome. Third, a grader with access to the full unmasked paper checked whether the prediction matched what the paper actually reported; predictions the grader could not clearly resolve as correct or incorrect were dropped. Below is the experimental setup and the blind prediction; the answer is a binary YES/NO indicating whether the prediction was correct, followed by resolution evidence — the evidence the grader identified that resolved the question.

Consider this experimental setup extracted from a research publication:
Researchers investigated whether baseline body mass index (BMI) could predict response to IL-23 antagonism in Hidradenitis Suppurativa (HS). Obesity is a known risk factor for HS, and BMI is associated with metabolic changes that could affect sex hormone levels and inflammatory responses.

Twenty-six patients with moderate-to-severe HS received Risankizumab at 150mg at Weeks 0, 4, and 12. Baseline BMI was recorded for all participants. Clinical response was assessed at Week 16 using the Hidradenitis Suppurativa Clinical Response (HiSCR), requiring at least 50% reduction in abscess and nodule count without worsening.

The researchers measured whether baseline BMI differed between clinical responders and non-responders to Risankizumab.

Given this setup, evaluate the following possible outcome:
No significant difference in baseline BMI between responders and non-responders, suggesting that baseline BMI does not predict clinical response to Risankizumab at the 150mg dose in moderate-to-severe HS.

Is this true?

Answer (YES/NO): YES